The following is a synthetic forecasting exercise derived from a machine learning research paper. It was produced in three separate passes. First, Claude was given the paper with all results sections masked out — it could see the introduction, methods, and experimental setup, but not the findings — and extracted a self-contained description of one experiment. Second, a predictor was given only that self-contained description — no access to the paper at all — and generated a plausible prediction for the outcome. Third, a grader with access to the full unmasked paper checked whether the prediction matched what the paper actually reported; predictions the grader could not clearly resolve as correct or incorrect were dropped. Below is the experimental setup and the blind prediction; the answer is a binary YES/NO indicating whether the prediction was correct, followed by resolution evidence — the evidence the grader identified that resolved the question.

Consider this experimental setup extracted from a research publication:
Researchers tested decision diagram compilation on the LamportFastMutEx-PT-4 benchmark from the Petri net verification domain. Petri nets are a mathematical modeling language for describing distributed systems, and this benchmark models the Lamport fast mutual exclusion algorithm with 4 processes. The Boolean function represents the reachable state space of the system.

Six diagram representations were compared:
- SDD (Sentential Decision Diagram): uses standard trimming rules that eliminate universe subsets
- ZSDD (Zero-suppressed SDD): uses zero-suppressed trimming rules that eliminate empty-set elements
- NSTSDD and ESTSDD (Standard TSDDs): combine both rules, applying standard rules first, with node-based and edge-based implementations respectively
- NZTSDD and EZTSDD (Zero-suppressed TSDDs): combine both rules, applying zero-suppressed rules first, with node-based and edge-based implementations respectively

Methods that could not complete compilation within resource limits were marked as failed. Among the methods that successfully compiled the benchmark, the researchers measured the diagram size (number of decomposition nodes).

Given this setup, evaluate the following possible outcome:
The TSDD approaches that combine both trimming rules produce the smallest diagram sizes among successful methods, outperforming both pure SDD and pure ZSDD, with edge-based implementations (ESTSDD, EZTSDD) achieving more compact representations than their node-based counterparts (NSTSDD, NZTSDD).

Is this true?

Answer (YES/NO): NO